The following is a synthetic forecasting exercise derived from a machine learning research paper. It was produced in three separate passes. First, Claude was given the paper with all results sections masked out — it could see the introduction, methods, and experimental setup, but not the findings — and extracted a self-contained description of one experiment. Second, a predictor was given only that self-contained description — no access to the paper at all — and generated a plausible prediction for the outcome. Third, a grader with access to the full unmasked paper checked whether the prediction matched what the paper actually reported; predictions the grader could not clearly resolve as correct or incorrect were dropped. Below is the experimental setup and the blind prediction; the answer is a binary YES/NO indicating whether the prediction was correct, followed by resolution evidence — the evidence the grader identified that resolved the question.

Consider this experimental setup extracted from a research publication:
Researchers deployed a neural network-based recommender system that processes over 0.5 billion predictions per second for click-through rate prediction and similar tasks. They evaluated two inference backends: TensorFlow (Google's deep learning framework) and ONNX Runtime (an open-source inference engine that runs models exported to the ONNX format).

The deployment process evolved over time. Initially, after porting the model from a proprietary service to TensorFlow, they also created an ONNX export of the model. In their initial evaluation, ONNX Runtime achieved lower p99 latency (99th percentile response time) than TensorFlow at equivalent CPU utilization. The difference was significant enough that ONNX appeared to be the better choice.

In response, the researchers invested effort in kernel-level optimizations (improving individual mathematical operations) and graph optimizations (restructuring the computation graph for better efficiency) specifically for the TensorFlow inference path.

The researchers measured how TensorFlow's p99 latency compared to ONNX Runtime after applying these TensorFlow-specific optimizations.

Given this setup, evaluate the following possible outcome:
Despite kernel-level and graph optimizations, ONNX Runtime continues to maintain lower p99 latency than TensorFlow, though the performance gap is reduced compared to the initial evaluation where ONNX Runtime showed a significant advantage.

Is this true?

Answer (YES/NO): NO